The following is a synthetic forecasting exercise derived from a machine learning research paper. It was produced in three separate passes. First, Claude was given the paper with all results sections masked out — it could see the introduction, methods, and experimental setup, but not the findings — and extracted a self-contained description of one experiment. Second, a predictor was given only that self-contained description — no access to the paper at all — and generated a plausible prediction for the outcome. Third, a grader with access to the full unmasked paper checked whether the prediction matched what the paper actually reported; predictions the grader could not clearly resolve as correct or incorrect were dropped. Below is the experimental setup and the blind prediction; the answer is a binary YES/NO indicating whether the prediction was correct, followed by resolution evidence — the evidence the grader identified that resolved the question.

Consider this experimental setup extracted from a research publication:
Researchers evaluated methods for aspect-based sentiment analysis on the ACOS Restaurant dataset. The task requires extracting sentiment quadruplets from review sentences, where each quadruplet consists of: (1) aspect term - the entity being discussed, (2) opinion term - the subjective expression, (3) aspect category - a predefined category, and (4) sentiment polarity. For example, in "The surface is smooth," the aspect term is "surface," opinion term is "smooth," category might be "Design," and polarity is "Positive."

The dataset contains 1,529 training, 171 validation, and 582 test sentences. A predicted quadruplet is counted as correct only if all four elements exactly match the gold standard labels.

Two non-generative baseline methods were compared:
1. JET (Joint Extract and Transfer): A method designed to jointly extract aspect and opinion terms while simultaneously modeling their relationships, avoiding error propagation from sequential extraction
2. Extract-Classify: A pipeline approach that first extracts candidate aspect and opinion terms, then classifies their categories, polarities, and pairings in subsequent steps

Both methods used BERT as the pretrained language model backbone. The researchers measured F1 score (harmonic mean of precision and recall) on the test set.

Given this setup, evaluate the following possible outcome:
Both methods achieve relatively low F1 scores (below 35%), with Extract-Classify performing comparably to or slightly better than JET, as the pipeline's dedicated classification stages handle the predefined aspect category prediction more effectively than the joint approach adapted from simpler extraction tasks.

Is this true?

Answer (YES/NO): NO